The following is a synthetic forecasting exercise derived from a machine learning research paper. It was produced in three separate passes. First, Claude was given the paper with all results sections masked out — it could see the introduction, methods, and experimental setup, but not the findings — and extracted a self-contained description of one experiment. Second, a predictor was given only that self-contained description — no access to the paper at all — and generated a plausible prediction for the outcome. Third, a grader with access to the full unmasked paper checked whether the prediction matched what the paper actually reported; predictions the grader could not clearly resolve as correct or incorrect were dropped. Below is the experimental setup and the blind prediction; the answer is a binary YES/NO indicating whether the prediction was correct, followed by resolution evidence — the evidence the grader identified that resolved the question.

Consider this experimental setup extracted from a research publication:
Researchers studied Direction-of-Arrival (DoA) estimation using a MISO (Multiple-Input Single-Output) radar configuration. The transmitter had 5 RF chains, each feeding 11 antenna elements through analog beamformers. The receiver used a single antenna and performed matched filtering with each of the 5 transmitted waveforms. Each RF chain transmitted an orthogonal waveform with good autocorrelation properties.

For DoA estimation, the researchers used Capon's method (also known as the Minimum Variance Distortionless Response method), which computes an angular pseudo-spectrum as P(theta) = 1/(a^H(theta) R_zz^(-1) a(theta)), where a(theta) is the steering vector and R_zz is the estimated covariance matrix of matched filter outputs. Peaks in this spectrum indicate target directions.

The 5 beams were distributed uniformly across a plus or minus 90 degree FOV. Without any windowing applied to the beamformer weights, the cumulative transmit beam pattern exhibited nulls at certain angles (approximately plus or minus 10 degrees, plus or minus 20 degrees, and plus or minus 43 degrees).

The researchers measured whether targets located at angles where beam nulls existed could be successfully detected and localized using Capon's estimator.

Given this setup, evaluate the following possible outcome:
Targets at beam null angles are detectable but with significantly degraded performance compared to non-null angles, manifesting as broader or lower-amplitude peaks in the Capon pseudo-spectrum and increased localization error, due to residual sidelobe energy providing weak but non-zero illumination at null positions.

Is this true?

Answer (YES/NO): NO